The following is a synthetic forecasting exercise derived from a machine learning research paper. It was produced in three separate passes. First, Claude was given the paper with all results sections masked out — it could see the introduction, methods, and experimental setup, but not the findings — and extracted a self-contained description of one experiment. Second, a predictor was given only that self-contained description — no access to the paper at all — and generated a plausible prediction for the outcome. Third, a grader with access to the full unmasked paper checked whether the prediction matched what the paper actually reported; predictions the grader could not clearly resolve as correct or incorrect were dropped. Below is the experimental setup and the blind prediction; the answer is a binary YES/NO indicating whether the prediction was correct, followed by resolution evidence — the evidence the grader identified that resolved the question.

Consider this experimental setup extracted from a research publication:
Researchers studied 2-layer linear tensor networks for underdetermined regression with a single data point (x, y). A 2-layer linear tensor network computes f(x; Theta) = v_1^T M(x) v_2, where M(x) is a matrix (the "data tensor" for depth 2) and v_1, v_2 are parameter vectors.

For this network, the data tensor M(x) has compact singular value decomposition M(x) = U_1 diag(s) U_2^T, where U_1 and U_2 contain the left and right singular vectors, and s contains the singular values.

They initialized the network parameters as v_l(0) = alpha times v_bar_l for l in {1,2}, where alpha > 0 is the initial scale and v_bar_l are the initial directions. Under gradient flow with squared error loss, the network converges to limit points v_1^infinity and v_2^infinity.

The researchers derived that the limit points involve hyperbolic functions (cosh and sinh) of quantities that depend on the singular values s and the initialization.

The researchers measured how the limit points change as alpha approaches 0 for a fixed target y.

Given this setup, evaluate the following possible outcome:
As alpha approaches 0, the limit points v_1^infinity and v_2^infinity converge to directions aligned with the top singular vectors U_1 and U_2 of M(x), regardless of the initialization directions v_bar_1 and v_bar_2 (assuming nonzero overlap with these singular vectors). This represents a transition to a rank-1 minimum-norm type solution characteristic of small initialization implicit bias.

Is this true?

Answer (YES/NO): YES